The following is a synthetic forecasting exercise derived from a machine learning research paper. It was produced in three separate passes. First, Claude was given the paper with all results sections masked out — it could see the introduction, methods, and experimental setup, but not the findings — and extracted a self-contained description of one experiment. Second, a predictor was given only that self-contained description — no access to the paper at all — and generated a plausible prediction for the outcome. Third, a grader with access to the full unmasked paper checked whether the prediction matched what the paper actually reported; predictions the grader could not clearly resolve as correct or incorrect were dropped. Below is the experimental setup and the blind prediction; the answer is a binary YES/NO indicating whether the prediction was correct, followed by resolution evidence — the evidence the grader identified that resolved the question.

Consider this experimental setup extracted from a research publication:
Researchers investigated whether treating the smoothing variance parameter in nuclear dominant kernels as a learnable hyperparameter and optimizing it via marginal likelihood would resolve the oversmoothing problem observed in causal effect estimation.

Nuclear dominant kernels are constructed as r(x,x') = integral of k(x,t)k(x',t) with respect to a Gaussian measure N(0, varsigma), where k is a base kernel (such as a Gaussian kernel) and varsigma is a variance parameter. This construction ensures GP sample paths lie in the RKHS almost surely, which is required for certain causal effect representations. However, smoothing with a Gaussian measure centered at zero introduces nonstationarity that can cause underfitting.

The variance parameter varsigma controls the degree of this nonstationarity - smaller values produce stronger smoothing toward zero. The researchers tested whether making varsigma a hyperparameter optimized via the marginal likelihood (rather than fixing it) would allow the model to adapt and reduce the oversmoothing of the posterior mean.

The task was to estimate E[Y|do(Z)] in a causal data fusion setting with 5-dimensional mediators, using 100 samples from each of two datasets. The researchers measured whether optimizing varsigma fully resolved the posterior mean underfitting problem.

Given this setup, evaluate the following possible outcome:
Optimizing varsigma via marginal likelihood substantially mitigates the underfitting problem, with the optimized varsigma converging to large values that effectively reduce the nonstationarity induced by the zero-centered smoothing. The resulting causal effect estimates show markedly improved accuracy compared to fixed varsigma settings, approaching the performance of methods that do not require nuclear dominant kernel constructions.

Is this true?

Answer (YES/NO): NO